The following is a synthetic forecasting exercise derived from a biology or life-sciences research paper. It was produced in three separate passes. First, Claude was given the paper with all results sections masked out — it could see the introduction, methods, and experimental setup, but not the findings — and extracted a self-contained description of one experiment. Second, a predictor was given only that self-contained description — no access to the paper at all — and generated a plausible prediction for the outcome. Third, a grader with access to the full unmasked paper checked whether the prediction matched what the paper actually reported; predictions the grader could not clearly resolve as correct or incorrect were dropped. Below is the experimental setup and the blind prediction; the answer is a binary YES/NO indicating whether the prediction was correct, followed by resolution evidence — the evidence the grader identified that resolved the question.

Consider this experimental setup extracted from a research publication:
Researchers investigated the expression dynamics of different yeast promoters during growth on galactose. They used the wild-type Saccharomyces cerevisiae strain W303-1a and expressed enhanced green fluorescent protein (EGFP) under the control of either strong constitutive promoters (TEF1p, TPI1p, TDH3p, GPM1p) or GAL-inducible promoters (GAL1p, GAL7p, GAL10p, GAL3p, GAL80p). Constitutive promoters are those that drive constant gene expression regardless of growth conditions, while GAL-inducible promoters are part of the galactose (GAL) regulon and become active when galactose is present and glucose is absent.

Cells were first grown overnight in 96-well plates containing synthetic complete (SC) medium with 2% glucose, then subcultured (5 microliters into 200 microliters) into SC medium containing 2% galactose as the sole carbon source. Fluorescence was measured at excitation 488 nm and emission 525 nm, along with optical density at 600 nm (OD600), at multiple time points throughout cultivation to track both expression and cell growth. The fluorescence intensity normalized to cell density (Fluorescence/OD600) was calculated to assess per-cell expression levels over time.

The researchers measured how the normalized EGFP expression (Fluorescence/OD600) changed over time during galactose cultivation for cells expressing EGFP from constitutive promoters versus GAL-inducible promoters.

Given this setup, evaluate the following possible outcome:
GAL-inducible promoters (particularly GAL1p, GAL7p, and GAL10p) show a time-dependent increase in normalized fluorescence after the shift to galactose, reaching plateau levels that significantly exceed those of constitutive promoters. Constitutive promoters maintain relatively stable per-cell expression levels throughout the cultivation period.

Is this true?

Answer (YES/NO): NO